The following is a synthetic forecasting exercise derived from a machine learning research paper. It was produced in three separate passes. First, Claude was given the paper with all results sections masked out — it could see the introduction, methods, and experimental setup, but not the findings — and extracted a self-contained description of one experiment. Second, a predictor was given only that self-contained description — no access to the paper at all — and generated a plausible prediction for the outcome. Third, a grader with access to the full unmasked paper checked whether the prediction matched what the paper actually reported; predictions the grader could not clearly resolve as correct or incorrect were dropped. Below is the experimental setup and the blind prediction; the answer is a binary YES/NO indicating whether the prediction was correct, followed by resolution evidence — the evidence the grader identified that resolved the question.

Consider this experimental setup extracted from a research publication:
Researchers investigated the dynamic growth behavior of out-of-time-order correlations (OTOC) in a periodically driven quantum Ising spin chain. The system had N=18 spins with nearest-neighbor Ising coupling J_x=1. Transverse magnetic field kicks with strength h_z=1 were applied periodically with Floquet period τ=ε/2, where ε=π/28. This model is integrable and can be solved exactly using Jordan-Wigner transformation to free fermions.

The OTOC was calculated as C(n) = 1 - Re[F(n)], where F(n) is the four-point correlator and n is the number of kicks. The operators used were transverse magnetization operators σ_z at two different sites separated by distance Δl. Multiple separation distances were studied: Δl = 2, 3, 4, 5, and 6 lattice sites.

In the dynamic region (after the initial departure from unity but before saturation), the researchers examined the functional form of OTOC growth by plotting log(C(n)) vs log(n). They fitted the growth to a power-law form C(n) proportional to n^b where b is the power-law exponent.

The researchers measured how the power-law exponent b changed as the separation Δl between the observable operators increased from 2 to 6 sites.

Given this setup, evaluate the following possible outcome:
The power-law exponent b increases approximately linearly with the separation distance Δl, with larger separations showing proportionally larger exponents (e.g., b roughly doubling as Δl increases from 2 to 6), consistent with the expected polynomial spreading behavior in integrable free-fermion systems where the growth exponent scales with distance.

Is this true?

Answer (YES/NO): NO